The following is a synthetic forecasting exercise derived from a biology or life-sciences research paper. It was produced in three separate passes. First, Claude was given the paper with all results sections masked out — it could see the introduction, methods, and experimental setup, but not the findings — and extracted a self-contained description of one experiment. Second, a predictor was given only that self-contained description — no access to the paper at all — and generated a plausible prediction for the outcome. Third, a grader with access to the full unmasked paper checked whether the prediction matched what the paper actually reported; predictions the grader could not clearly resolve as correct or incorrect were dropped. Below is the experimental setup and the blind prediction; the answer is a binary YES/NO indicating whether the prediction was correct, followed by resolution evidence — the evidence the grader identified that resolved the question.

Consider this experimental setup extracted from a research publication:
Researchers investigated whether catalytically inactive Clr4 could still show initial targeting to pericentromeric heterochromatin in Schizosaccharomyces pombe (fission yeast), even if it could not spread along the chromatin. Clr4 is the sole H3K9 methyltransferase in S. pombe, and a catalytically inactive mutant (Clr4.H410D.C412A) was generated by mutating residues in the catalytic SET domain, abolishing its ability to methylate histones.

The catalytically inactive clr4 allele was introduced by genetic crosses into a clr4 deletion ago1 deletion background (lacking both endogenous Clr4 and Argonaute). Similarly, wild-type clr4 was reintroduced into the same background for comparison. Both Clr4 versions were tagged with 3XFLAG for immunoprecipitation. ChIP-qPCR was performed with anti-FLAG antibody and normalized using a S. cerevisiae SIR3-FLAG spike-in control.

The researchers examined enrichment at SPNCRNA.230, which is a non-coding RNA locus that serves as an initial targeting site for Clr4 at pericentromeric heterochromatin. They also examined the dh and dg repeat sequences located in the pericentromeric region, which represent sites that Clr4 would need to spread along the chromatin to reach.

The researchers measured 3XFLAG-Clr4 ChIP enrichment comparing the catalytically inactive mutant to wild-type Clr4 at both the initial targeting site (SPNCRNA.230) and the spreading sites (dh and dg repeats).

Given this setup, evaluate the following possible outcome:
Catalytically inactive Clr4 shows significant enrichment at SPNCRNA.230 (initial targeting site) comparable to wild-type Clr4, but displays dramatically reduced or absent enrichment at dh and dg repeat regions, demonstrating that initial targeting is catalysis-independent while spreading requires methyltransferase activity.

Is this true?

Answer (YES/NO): YES